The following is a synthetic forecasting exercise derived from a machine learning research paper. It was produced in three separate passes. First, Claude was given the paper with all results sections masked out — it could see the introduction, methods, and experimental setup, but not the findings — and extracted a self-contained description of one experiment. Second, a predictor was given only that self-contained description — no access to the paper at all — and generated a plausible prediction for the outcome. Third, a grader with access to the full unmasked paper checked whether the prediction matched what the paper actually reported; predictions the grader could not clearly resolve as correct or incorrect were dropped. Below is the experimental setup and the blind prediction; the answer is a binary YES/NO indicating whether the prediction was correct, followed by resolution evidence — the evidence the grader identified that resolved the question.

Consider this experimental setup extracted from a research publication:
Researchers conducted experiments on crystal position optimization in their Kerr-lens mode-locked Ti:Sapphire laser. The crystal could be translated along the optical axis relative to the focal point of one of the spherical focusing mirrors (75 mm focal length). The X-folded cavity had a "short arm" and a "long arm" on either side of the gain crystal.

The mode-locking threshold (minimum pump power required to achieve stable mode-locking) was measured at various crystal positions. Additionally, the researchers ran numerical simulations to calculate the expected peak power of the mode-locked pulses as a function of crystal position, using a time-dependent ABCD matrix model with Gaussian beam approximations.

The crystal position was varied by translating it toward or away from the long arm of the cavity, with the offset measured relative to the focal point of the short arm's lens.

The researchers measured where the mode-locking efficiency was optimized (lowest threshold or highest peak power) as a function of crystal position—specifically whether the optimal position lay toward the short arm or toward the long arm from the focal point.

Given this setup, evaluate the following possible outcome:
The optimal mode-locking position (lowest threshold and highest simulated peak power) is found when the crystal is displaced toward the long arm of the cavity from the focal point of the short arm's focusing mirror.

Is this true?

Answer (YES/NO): NO